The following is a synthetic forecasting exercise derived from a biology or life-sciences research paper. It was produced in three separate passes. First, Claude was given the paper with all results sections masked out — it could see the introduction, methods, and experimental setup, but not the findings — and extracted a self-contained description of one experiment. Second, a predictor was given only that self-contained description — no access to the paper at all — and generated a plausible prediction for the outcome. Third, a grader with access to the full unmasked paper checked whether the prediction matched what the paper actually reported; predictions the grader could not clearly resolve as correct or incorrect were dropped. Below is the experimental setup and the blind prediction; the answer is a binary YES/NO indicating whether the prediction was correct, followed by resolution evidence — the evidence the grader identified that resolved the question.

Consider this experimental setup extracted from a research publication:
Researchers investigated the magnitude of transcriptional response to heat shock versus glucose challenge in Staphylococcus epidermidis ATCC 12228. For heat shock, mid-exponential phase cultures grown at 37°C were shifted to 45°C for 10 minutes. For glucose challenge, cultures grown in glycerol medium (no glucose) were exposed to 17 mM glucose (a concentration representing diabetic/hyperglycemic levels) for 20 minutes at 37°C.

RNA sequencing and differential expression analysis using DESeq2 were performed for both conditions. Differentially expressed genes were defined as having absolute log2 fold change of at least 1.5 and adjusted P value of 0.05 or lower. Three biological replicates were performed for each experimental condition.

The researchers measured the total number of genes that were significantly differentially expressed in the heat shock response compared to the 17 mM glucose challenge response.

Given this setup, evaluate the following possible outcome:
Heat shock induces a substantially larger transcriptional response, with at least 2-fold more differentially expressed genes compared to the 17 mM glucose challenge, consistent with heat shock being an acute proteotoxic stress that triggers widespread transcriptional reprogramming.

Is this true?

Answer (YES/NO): YES